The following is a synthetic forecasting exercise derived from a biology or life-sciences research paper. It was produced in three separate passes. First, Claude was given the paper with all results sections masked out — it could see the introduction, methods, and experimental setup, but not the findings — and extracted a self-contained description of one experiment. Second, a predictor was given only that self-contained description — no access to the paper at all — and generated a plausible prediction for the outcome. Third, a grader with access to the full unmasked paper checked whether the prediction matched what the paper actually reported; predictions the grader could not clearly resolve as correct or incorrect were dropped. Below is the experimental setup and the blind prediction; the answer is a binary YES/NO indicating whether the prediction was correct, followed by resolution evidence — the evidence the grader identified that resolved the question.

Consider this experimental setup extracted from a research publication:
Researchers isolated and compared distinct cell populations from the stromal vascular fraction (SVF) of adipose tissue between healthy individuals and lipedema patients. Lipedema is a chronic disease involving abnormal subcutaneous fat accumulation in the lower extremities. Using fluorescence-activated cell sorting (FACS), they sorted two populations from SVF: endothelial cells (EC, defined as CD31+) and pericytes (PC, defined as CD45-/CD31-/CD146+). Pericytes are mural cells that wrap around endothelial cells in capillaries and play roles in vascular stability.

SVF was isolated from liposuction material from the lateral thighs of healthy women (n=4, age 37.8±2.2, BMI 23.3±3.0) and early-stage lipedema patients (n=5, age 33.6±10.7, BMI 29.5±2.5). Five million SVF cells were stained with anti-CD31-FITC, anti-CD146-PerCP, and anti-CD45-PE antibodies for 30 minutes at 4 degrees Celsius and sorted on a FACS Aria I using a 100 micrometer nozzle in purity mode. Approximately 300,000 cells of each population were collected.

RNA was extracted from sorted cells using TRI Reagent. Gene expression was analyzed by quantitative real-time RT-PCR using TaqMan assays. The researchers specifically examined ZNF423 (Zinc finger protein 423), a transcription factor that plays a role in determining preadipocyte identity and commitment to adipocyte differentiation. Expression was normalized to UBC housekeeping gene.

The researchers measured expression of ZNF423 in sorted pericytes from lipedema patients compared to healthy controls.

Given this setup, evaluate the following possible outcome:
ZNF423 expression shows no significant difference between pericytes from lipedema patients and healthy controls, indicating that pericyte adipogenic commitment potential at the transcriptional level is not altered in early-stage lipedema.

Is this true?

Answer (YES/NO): NO